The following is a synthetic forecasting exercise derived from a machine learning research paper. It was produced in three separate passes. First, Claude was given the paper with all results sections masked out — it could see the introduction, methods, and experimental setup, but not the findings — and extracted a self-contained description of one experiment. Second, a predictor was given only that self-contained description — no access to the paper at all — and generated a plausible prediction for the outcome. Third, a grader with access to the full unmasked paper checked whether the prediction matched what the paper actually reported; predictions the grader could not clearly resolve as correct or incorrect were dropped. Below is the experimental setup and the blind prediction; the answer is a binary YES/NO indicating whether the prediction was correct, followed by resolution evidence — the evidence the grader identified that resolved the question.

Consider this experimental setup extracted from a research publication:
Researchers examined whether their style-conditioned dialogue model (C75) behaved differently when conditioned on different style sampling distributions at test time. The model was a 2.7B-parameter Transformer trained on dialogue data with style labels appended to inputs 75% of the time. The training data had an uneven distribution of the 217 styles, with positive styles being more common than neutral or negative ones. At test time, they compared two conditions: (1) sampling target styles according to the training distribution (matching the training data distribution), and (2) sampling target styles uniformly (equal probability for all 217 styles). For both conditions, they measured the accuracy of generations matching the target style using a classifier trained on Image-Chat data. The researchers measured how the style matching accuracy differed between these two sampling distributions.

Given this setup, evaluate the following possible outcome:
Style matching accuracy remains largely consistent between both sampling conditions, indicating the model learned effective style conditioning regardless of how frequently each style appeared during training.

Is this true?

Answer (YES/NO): NO